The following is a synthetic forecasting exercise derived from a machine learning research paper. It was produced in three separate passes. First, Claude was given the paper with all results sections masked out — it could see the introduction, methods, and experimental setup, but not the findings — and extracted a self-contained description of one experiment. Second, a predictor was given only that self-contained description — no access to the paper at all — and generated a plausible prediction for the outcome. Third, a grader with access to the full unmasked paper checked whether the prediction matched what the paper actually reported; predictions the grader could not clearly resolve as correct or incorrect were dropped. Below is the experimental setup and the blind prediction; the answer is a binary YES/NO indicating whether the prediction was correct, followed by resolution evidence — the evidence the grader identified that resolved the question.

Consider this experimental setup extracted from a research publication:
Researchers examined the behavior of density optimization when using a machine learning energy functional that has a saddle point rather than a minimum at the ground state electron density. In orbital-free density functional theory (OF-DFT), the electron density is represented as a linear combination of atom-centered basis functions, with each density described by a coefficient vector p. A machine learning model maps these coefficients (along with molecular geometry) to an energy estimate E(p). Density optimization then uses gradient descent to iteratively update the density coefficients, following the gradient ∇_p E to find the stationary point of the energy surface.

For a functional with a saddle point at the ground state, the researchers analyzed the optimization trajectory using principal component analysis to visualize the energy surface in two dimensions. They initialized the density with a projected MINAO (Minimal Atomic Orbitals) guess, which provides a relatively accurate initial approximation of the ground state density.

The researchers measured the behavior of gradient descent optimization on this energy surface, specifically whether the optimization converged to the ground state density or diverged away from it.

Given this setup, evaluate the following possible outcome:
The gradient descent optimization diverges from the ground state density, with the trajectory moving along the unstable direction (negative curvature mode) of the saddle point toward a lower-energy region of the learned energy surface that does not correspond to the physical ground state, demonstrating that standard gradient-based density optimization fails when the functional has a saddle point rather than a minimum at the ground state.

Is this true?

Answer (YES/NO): YES